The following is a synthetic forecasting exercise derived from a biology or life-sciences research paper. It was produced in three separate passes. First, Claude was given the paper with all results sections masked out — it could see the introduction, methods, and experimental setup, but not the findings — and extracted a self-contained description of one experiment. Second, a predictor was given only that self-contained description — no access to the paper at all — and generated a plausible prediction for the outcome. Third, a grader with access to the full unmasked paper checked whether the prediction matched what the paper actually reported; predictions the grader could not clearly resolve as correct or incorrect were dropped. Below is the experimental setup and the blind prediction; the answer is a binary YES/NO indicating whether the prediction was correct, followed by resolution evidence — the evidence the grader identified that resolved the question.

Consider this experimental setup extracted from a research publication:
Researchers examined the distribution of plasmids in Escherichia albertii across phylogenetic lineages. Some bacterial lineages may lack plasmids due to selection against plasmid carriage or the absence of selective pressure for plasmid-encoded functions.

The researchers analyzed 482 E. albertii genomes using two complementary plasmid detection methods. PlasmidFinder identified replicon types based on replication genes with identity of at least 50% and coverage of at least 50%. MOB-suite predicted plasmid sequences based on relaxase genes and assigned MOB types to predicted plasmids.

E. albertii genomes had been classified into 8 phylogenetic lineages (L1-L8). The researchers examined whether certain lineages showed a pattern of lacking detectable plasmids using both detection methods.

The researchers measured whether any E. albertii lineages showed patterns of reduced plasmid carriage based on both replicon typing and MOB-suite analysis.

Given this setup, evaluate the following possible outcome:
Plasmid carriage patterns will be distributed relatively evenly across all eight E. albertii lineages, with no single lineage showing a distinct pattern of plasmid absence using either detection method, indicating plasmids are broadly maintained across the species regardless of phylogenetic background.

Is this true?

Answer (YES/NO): NO